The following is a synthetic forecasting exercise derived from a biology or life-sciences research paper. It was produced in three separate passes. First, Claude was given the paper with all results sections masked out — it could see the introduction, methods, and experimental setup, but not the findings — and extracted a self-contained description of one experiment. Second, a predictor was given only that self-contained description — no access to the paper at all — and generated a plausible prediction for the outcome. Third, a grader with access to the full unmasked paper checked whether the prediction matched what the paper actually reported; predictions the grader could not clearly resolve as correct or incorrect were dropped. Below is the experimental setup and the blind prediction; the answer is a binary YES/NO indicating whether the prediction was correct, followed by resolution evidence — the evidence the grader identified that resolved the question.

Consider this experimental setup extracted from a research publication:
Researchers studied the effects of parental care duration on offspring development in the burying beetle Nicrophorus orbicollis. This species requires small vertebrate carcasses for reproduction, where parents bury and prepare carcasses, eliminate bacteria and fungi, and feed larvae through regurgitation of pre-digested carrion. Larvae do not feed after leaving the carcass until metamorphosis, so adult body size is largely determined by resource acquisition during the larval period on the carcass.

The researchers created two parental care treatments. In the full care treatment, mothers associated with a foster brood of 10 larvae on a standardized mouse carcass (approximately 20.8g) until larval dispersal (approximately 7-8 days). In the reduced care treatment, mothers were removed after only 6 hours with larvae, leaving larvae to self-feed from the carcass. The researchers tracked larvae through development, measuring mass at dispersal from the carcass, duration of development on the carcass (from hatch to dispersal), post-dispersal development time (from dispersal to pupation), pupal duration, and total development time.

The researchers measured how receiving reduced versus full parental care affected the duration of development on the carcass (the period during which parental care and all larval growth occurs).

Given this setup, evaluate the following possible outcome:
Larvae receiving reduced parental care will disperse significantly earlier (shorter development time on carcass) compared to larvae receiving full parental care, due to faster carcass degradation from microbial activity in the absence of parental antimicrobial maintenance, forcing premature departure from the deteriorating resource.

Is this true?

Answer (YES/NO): NO